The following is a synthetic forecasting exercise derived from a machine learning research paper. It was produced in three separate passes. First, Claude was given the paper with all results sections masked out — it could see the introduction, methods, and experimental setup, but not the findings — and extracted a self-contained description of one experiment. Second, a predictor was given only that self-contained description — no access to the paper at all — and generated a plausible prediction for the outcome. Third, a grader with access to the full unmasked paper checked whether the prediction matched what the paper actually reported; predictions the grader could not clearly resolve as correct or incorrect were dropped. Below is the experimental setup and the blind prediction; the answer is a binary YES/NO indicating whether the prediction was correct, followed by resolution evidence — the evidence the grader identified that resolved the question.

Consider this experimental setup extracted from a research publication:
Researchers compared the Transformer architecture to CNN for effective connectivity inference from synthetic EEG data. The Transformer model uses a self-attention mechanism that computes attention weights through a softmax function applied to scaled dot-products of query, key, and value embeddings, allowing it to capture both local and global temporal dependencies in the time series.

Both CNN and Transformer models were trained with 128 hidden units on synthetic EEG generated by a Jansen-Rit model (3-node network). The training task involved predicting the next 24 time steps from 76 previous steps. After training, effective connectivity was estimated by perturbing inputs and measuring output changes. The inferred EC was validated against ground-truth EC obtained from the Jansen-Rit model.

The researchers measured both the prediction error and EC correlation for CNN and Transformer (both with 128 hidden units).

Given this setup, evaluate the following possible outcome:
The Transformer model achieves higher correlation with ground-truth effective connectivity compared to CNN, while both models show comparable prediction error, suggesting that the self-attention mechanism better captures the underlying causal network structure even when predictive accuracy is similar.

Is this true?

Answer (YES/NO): NO